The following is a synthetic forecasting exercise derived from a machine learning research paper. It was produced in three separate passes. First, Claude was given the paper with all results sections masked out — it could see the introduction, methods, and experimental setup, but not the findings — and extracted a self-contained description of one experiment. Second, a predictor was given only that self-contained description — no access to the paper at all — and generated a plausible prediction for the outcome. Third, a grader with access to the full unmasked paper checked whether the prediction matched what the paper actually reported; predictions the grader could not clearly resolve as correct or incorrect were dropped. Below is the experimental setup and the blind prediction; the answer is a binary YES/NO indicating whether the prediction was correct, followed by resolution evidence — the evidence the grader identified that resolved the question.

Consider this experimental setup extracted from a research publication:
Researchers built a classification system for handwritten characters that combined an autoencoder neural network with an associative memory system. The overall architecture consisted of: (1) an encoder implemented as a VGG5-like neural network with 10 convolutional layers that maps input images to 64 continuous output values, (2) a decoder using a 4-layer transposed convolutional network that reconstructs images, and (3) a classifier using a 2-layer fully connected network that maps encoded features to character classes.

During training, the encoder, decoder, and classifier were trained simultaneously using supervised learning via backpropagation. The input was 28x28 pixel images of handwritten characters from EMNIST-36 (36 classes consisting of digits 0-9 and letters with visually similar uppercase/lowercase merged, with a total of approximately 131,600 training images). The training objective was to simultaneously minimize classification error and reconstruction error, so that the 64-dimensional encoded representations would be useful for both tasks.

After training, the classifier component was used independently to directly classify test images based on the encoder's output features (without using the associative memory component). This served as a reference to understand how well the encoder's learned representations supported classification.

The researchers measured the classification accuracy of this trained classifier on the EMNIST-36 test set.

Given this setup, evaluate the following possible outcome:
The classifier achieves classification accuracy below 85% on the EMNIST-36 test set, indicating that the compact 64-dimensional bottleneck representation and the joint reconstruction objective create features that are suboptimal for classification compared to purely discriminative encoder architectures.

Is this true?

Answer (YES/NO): NO